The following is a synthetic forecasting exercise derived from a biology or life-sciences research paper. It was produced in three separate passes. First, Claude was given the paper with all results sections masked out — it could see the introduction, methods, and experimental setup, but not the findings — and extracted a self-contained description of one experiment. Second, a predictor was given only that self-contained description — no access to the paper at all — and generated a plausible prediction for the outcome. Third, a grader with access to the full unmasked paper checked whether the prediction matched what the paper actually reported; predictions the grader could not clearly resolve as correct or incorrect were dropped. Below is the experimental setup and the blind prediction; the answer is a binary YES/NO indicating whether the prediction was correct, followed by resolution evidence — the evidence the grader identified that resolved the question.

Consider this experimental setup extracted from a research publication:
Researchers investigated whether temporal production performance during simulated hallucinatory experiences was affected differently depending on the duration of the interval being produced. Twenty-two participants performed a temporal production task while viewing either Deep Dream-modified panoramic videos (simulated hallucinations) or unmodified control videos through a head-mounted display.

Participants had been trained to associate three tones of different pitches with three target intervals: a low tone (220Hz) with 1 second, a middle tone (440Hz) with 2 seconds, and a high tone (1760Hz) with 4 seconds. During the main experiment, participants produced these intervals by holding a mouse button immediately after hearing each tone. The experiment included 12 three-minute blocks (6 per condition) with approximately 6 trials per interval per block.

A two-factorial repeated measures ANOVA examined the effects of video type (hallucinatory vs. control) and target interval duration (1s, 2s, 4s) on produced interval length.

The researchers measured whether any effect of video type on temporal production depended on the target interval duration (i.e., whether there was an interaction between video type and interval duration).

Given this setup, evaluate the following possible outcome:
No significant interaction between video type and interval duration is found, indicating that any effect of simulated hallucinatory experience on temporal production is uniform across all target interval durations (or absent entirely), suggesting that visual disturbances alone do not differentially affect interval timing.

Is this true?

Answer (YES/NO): YES